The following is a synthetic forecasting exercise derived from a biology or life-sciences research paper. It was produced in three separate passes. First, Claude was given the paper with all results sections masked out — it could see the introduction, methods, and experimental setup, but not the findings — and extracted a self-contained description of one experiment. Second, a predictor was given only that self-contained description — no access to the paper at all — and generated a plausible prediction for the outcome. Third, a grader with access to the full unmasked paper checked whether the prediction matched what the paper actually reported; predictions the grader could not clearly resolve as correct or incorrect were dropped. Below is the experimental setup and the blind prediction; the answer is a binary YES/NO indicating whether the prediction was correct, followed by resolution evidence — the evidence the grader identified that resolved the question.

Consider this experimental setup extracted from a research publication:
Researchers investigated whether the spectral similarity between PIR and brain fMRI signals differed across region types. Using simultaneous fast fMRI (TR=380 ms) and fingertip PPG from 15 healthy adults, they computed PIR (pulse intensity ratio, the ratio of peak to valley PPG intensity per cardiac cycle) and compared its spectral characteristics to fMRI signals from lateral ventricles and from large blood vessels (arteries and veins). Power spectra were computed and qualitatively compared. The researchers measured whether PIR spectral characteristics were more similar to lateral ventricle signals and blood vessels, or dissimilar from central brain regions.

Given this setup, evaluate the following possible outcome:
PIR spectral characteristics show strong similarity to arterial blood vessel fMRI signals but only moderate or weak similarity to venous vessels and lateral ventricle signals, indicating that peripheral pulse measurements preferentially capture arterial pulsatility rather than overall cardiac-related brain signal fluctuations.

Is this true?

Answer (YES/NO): NO